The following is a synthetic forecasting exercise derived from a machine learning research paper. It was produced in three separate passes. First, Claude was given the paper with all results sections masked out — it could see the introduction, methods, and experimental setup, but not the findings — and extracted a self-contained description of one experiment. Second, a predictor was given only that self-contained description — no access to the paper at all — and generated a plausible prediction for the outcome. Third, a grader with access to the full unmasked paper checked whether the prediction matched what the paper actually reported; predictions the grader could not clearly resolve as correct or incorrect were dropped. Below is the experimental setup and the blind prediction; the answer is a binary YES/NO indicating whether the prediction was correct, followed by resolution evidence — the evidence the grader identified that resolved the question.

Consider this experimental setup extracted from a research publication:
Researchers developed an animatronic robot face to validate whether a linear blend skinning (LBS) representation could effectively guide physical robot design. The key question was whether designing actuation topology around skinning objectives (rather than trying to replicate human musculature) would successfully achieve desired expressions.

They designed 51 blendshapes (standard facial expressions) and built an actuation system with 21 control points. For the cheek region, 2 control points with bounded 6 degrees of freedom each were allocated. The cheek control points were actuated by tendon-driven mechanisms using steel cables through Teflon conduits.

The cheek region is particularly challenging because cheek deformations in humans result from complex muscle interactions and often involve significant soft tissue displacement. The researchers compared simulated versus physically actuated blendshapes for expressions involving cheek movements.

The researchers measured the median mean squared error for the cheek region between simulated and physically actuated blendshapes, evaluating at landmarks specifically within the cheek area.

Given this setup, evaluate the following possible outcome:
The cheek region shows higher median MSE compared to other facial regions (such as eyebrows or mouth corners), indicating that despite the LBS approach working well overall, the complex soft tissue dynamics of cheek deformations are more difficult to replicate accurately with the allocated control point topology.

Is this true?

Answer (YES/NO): YES